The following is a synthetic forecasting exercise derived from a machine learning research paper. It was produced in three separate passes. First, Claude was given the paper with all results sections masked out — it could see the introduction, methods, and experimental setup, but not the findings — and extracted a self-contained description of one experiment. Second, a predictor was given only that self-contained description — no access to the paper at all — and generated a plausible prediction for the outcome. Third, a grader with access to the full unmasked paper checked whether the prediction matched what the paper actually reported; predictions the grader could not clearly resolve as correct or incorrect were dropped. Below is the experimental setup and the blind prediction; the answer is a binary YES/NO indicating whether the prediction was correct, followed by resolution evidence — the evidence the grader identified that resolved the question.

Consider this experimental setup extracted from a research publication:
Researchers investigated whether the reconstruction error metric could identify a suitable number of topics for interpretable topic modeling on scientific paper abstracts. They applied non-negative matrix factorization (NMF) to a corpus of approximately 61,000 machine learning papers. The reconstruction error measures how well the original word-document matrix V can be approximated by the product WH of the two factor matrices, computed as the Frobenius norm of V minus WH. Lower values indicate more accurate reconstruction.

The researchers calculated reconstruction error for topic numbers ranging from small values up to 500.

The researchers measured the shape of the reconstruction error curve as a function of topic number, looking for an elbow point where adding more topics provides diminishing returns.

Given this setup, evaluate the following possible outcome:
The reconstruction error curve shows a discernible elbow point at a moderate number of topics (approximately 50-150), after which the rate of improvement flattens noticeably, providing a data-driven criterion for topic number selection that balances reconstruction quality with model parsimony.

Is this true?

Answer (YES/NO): NO